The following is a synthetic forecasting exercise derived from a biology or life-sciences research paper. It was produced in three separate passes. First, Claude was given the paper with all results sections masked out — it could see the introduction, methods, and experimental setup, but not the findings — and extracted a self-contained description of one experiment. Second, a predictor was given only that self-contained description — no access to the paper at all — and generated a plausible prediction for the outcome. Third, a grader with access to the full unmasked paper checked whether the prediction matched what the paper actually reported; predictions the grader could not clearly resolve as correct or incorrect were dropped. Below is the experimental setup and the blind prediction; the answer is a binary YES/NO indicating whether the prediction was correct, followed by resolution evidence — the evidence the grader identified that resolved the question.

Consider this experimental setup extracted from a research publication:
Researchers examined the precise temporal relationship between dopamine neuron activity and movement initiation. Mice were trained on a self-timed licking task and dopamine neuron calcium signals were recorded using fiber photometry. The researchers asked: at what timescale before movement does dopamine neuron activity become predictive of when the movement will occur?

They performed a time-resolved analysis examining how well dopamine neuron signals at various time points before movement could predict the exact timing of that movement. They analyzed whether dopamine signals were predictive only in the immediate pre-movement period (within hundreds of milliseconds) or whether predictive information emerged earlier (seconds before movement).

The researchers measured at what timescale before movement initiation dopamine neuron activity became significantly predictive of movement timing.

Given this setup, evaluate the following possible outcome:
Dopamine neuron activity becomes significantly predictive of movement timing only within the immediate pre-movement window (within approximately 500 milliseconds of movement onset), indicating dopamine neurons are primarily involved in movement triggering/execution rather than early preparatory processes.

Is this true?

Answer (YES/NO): NO